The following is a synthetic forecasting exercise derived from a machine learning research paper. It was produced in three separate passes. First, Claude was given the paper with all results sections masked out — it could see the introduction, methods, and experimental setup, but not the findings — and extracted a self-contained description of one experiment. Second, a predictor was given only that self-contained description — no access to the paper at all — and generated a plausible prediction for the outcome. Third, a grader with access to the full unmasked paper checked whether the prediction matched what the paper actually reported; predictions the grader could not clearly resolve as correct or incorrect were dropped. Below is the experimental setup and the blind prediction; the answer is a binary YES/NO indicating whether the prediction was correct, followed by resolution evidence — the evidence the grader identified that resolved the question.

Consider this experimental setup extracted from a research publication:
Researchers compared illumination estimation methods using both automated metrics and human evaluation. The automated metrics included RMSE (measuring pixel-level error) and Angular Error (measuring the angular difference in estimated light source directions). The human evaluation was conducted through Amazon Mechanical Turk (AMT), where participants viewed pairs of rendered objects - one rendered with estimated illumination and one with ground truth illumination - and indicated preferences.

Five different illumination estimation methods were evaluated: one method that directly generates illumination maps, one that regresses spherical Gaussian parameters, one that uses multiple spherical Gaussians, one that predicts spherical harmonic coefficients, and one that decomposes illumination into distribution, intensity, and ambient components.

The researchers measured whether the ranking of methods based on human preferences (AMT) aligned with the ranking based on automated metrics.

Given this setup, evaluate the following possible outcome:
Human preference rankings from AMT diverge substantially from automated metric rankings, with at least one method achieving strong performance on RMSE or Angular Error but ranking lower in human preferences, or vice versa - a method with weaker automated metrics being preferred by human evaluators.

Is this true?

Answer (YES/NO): NO